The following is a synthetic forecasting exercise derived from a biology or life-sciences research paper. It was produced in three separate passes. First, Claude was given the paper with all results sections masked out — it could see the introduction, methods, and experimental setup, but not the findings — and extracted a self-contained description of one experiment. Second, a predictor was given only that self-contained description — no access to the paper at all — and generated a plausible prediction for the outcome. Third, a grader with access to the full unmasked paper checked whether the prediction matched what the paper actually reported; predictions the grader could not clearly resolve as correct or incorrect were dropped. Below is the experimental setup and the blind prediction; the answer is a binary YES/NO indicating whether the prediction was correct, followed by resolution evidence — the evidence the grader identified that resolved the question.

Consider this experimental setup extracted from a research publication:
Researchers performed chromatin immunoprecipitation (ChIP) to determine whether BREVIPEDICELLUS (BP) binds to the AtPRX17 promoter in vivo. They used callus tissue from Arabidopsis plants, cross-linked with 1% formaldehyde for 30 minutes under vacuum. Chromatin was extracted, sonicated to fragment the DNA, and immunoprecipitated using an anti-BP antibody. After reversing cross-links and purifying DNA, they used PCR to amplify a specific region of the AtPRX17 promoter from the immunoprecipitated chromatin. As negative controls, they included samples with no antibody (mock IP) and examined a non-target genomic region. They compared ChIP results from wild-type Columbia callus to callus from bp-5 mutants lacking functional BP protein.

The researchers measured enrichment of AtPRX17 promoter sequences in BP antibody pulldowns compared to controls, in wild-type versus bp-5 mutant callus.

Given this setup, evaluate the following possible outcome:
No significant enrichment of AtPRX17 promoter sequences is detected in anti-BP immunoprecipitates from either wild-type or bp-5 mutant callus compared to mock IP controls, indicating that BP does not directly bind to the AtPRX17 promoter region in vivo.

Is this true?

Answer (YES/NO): NO